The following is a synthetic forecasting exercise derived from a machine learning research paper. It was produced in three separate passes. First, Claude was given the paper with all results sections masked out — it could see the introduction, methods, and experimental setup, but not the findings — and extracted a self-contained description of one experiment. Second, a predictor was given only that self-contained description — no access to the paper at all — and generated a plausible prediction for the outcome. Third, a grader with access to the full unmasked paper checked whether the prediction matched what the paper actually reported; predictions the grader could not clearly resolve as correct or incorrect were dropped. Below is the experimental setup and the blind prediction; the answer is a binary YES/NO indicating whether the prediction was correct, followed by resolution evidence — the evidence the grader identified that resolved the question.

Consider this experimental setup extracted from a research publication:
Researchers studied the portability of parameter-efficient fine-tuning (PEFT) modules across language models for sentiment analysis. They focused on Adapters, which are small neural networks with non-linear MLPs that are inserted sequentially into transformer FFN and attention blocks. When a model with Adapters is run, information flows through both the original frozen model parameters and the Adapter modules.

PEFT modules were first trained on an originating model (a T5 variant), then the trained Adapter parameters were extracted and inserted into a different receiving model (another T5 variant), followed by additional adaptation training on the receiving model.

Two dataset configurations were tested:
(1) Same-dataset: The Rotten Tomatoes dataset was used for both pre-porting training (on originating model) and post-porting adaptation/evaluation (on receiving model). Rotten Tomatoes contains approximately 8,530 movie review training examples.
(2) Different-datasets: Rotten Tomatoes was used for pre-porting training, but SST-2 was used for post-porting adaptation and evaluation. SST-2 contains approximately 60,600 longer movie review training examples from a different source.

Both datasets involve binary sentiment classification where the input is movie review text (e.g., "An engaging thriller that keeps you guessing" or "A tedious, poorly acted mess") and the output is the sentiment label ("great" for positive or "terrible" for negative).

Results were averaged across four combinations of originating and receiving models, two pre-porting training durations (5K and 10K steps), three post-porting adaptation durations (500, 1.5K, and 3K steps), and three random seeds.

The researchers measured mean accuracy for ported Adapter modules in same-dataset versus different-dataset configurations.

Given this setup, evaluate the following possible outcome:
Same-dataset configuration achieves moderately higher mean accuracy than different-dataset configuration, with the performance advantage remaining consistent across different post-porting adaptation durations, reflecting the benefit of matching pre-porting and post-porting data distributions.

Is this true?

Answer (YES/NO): NO